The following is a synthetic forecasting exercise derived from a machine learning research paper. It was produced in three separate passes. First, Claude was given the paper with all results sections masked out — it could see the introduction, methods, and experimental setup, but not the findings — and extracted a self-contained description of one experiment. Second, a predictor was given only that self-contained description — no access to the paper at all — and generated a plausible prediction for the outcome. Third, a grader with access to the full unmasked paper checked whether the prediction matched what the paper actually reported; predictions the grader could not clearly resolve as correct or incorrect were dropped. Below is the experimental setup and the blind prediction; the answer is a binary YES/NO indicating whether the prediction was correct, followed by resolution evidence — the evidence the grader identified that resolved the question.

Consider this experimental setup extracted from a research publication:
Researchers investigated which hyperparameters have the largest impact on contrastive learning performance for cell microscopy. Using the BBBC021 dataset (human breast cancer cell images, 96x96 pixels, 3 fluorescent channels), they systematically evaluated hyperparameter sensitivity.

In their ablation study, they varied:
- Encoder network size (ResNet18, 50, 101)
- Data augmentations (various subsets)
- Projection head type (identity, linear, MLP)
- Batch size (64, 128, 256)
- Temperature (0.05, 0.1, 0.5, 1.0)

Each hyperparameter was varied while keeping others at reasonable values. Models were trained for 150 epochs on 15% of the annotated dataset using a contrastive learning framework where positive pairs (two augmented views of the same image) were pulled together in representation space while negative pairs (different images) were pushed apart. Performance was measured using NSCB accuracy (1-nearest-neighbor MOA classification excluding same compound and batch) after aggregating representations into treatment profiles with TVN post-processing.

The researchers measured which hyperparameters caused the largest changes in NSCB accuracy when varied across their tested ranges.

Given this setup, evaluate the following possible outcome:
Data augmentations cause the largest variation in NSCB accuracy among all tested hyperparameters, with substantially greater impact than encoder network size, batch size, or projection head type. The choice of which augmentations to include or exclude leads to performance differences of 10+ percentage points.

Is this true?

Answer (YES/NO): NO